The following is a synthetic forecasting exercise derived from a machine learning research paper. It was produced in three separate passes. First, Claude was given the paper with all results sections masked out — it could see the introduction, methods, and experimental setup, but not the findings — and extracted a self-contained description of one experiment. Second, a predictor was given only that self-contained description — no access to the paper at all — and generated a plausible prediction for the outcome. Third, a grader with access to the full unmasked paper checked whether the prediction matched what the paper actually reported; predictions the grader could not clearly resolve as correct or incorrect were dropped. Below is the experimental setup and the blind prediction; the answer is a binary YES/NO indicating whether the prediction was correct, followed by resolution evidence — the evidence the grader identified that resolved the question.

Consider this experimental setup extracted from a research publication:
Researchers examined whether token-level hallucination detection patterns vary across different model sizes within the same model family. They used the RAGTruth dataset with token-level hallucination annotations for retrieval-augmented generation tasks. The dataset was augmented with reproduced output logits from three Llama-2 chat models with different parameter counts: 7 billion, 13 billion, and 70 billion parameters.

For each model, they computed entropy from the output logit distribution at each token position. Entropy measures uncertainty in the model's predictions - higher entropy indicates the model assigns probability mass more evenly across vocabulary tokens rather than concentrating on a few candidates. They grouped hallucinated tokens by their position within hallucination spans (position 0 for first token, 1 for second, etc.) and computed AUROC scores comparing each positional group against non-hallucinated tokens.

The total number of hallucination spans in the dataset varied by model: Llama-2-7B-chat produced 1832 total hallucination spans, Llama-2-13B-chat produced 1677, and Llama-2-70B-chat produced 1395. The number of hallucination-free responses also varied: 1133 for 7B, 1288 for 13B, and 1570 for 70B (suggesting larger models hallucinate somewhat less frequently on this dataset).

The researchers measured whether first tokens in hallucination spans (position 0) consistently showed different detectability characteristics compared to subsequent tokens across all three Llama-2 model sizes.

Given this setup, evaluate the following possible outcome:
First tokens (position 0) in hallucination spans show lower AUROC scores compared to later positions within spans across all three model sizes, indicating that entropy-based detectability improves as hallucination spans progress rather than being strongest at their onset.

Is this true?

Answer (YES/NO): NO